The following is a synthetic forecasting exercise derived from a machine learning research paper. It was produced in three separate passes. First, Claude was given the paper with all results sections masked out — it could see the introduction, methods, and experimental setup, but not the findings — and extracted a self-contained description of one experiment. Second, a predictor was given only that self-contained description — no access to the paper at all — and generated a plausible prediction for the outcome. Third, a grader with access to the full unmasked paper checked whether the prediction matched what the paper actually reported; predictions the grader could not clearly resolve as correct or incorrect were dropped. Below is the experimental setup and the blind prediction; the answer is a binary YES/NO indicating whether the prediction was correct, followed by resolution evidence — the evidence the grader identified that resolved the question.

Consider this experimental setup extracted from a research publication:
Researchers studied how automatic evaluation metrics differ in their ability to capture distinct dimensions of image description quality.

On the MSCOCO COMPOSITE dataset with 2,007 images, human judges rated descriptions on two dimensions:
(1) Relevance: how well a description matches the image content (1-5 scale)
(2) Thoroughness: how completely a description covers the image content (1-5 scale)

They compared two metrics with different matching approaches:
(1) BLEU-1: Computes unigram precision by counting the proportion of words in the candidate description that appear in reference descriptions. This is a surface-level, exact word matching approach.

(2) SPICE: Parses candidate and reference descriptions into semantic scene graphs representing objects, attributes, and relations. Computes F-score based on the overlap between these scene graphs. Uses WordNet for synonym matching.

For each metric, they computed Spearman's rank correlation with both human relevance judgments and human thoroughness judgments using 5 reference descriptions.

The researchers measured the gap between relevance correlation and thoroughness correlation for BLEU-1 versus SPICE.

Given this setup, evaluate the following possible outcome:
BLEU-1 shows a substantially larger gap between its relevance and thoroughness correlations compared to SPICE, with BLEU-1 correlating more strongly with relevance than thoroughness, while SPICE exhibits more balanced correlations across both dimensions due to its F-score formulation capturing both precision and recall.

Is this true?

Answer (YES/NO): NO